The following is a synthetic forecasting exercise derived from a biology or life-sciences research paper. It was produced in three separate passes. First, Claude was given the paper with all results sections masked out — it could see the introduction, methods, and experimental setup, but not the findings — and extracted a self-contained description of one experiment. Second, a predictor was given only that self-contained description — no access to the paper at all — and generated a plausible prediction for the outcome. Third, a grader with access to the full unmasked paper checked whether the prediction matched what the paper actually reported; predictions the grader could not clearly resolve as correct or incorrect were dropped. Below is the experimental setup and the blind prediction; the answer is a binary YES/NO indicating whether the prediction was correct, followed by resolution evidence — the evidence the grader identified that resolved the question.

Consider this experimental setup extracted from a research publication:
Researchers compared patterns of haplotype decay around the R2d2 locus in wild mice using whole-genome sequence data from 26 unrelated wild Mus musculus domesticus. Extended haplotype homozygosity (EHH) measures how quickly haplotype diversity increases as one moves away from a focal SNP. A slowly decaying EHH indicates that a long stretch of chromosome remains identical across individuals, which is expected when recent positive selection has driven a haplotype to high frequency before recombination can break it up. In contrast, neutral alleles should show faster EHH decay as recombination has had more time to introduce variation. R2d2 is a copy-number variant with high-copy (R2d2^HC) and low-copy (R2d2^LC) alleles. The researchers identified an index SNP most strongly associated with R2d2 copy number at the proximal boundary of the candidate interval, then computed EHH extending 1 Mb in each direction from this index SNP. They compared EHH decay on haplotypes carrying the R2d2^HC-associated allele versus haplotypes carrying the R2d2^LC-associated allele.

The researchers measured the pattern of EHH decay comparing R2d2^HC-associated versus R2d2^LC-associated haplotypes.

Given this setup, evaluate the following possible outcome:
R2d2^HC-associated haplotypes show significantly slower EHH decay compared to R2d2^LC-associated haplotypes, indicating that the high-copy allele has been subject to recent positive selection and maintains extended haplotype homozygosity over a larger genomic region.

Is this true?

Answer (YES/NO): YES